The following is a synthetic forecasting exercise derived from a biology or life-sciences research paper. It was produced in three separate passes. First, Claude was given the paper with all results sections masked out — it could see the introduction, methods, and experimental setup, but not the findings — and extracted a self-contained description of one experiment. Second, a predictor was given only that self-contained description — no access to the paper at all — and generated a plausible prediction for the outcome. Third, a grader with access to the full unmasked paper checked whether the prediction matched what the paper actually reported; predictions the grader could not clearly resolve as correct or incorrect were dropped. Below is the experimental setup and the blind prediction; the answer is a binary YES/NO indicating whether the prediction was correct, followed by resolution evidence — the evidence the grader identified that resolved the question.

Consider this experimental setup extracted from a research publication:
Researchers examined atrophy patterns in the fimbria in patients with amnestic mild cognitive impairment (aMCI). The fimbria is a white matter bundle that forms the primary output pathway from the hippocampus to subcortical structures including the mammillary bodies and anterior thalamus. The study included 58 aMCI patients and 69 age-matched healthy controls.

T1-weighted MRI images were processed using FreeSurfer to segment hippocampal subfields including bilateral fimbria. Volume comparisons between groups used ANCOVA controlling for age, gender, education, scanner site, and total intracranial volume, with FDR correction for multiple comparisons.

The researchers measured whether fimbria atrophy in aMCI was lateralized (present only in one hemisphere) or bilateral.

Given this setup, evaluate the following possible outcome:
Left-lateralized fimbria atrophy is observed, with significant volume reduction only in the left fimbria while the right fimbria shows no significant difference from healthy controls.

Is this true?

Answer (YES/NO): NO